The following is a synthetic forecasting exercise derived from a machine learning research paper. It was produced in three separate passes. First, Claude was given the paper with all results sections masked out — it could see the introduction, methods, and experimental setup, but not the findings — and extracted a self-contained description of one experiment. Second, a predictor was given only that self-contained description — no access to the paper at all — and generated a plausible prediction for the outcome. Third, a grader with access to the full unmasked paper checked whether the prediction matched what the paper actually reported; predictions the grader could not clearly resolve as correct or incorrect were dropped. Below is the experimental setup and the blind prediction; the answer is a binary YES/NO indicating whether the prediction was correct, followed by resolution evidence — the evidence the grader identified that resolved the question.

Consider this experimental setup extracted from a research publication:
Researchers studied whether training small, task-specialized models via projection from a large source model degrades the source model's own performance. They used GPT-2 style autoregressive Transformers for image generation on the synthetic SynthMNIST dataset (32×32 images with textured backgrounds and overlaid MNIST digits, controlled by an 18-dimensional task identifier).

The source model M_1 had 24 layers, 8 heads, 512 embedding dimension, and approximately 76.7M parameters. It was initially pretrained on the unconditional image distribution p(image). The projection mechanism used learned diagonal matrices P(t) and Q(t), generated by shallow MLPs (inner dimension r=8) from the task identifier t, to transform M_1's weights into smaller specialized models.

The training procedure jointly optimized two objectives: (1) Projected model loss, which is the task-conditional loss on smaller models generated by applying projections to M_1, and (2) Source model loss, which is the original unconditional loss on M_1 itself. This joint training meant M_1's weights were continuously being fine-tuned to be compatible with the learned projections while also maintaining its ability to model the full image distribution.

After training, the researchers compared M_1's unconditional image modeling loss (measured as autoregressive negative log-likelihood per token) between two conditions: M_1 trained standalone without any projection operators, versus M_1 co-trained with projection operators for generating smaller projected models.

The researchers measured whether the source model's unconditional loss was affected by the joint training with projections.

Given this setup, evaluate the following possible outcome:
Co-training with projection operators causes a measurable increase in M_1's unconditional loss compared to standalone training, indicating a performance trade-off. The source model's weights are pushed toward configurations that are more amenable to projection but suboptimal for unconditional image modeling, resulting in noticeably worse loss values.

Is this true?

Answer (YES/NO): NO